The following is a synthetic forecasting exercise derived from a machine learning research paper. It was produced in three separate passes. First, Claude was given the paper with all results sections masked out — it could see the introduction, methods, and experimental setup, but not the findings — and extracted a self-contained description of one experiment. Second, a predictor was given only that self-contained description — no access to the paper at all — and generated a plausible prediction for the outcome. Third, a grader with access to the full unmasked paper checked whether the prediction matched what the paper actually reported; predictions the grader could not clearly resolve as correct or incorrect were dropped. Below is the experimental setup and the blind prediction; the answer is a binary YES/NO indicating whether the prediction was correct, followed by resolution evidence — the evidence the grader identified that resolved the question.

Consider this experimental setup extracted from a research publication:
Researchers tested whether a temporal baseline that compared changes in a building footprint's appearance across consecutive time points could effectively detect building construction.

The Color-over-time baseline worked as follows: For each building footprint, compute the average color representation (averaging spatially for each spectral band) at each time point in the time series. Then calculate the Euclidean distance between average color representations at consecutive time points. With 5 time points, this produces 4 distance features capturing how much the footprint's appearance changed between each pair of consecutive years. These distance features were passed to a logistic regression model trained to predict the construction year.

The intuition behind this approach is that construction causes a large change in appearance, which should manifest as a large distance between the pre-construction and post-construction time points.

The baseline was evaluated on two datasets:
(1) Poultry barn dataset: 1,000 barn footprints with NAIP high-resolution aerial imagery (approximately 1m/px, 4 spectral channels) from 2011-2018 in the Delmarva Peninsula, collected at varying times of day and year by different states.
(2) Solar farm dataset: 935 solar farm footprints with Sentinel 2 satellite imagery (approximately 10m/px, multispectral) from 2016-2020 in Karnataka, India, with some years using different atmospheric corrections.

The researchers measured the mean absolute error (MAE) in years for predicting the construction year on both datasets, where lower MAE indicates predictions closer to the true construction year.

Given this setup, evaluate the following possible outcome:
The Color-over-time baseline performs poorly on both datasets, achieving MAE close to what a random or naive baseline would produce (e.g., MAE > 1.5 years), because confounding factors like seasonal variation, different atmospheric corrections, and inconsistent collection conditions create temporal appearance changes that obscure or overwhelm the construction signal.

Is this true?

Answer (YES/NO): NO